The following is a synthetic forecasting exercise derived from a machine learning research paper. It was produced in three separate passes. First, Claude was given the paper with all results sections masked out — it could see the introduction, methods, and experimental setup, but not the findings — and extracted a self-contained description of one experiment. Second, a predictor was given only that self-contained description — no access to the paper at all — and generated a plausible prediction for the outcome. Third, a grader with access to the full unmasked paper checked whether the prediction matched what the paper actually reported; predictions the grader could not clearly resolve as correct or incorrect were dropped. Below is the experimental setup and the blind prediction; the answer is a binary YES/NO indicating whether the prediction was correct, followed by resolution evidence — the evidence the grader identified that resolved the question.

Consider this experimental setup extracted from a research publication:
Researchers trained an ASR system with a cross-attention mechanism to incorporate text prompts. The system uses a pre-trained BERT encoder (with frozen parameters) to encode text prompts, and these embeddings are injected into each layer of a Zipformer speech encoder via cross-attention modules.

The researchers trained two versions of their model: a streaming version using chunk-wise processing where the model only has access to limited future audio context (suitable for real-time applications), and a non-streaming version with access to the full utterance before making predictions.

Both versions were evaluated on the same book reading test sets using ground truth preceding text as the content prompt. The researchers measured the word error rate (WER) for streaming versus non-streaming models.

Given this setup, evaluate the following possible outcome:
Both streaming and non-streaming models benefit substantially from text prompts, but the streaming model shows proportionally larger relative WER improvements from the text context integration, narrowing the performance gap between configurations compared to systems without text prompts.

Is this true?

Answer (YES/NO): NO